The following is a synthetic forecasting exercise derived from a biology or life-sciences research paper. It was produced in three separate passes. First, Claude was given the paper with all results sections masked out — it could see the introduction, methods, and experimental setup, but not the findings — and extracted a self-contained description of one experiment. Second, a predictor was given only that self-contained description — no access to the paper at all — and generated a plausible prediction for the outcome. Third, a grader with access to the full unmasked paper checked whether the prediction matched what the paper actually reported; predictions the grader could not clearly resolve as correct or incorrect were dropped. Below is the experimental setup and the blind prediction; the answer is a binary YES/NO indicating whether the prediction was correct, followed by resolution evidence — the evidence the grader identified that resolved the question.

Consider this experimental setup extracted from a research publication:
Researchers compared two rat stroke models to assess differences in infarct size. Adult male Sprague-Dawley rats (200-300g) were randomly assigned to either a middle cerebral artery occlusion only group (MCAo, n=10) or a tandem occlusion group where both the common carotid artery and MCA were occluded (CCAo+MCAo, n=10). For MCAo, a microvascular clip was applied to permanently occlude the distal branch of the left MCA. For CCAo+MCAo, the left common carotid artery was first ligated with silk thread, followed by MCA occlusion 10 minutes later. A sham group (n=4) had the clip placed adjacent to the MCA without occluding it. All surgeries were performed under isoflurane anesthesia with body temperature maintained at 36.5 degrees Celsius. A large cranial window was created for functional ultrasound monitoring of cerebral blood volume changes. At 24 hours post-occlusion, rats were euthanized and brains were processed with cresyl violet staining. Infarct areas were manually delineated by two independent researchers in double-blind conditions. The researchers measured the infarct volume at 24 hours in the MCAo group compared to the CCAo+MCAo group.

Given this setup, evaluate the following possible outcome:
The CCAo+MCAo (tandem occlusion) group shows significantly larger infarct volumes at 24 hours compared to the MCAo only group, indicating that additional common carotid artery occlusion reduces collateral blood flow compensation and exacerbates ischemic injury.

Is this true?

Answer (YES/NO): YES